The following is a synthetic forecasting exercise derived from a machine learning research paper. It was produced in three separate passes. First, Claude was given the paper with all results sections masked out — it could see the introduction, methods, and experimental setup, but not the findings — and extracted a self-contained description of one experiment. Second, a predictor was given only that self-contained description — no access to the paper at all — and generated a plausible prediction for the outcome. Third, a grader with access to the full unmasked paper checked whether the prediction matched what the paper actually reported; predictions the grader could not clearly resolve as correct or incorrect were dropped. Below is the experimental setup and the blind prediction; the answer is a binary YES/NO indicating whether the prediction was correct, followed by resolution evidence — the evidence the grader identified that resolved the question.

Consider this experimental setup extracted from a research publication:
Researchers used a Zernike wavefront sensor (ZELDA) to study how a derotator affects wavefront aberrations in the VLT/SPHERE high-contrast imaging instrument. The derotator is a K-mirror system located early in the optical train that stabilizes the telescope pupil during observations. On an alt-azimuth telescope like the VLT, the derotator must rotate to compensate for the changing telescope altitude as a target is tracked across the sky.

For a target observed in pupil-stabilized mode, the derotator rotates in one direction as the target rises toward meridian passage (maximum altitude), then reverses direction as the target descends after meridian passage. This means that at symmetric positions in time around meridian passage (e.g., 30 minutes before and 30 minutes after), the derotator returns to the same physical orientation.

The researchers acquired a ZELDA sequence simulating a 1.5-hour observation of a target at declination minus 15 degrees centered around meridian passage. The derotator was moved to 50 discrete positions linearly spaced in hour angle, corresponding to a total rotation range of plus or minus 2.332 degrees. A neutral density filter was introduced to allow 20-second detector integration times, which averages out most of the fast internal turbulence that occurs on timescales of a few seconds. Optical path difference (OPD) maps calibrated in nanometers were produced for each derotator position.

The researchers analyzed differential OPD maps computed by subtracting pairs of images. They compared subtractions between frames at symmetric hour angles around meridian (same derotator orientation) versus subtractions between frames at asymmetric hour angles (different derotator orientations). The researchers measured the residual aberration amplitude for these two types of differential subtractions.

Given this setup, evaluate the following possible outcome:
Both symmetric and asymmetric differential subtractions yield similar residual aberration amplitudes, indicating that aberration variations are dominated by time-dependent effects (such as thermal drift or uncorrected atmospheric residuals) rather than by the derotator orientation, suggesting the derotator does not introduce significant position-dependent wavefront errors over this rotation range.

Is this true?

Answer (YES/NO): NO